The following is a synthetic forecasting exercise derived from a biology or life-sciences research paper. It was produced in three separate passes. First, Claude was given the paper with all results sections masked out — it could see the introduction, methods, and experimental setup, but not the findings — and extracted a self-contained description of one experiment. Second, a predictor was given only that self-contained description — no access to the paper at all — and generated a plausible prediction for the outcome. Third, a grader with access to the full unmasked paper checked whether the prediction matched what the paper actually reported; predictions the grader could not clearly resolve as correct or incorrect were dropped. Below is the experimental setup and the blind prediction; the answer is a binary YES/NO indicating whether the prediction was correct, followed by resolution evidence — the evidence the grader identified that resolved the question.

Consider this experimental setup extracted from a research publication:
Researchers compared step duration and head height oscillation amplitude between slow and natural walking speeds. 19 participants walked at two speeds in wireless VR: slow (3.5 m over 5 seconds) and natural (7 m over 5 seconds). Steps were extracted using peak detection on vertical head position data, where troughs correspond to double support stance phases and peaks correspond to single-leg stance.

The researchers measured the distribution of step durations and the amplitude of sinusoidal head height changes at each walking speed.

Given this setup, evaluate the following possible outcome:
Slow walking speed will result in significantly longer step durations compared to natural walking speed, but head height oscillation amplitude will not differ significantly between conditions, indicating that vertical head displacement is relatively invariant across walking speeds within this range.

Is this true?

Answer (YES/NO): NO